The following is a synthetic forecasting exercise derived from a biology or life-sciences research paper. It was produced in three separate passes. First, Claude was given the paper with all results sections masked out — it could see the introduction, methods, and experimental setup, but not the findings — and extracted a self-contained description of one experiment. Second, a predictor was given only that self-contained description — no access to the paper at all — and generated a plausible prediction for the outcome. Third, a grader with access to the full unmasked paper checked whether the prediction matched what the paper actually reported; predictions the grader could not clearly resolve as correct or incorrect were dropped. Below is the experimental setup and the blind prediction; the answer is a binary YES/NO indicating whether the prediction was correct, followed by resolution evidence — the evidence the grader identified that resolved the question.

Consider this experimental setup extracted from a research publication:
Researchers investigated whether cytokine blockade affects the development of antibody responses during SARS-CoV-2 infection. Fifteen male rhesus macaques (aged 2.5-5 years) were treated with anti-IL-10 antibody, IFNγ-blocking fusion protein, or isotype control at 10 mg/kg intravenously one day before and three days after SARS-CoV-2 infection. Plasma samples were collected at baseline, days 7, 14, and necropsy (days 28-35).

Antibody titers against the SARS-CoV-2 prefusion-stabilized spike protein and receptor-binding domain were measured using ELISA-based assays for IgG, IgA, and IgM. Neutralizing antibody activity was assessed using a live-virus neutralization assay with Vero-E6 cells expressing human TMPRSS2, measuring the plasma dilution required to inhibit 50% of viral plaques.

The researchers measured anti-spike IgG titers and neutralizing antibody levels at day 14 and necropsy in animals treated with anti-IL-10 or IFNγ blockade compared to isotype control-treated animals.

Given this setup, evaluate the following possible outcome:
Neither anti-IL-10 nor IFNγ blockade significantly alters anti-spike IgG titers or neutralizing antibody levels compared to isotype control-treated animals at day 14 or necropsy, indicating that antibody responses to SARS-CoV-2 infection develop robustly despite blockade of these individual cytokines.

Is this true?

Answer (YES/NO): YES